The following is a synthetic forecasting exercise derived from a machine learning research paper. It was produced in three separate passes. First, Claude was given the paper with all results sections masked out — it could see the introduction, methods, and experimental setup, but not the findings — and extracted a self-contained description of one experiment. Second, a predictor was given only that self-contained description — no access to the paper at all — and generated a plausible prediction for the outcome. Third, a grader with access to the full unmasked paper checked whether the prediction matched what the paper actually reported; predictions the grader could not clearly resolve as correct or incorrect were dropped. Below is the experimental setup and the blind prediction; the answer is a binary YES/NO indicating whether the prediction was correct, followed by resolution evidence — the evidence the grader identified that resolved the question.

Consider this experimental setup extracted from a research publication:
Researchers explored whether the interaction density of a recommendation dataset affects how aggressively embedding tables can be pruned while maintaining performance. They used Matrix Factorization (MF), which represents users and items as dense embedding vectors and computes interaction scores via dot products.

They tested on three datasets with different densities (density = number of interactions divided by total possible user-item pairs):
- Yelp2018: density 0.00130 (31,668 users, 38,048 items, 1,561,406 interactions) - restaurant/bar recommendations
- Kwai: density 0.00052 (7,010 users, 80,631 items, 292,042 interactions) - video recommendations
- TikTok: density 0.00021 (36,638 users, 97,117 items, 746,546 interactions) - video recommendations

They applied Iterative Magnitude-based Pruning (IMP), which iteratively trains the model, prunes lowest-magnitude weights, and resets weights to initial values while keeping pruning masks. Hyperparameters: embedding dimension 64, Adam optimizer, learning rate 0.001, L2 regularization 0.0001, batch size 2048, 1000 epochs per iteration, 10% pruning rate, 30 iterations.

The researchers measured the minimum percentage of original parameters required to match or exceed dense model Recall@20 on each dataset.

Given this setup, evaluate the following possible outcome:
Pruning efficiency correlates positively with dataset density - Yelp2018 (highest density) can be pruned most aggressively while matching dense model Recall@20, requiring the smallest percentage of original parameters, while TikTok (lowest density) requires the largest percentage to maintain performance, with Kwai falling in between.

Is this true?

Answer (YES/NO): NO